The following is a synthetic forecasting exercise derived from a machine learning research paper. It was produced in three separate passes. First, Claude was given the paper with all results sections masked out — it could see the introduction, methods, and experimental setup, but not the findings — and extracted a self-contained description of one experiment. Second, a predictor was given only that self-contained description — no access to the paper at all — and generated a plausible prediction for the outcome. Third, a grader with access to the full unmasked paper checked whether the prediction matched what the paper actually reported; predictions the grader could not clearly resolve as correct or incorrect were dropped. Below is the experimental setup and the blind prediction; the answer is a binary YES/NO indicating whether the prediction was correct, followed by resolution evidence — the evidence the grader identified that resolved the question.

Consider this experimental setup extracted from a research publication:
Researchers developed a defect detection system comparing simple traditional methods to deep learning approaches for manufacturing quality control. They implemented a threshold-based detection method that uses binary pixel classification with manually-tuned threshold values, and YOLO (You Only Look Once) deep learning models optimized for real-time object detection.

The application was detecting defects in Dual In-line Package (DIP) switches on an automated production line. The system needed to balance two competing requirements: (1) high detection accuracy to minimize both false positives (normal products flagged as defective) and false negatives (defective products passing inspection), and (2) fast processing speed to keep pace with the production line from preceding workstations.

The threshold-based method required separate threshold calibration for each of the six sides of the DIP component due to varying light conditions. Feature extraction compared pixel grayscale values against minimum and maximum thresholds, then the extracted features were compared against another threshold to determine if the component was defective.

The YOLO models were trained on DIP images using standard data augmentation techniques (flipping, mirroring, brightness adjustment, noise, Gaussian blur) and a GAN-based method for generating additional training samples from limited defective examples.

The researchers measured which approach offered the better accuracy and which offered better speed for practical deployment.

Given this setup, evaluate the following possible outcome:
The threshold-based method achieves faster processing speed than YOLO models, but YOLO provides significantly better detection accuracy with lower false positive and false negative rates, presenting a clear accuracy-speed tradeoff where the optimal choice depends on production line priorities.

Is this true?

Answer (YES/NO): NO